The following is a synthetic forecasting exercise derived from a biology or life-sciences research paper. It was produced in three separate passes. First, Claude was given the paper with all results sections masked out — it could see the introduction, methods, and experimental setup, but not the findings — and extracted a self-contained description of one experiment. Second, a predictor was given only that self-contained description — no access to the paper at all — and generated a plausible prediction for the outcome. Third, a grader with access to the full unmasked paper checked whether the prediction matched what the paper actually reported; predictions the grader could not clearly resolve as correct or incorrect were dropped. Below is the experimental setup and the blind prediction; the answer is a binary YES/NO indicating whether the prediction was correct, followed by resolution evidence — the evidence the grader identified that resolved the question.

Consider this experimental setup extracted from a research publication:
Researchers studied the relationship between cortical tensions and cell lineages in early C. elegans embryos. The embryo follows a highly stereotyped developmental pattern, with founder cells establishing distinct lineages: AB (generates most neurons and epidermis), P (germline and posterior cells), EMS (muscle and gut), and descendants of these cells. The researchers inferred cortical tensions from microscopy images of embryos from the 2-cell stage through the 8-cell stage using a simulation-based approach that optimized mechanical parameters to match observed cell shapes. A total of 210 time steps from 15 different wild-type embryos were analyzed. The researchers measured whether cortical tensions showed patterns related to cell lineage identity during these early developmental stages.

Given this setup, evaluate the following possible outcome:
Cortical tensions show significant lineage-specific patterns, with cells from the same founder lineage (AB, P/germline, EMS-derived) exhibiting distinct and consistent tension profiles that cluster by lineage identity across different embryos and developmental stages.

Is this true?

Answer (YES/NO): NO